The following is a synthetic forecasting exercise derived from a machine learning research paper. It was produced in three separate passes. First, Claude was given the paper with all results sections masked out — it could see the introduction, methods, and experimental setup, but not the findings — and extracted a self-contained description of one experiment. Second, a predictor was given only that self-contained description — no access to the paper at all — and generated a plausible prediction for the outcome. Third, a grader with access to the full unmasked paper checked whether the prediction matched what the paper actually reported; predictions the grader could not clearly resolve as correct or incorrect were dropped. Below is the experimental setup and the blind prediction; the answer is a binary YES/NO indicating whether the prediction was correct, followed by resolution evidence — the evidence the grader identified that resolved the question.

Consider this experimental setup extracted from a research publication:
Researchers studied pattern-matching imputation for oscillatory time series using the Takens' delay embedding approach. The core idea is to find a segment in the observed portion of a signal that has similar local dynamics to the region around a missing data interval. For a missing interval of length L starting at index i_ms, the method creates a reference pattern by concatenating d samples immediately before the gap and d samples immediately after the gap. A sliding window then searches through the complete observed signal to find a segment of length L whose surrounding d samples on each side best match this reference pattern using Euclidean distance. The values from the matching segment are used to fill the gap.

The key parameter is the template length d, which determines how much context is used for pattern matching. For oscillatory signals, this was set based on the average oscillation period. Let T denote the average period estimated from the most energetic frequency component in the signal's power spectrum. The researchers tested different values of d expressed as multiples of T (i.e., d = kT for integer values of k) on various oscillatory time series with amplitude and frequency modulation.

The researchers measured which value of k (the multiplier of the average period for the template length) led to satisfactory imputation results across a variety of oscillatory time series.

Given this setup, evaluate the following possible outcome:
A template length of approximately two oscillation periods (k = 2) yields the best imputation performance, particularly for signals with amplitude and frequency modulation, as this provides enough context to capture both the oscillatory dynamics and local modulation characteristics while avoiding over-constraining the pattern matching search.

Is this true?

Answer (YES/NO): NO